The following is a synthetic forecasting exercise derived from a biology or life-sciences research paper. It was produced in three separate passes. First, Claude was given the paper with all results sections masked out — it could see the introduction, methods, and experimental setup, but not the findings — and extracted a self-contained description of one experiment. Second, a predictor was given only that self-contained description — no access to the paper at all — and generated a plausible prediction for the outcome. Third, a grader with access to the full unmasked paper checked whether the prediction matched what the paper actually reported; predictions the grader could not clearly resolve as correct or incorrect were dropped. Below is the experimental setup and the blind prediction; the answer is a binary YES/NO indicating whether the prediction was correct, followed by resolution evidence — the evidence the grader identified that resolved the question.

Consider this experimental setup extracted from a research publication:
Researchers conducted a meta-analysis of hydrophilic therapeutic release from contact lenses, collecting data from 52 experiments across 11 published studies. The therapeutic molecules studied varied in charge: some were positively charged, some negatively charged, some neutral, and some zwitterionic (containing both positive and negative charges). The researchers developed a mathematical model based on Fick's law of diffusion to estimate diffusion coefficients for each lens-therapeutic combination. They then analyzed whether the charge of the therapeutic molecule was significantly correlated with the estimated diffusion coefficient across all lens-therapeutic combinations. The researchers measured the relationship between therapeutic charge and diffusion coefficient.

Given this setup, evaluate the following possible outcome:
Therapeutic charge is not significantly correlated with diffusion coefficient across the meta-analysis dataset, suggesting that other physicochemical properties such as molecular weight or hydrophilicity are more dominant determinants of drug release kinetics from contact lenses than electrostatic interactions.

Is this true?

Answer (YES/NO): YES